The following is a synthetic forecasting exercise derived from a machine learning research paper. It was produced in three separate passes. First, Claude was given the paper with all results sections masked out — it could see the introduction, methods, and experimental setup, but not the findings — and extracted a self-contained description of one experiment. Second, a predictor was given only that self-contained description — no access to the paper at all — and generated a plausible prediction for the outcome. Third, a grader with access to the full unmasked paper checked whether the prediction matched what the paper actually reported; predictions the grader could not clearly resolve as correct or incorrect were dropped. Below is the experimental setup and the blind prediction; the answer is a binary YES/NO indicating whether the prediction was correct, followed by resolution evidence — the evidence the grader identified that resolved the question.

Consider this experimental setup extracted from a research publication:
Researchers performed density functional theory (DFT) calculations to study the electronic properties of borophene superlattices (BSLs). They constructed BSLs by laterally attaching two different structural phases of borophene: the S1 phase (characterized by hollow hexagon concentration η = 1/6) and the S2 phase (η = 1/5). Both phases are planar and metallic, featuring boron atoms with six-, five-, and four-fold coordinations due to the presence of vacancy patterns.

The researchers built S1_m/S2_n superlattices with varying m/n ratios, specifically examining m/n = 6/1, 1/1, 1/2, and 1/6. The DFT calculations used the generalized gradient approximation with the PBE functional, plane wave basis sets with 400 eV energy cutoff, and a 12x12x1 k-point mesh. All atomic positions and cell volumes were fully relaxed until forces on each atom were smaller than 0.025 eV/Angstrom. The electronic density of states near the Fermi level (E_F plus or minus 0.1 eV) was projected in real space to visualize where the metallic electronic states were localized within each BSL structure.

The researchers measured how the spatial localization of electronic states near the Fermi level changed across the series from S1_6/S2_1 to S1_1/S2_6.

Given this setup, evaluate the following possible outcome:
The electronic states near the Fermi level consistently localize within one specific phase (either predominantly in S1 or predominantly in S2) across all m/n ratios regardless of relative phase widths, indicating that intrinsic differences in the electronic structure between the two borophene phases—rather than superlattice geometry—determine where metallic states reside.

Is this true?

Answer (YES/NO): NO